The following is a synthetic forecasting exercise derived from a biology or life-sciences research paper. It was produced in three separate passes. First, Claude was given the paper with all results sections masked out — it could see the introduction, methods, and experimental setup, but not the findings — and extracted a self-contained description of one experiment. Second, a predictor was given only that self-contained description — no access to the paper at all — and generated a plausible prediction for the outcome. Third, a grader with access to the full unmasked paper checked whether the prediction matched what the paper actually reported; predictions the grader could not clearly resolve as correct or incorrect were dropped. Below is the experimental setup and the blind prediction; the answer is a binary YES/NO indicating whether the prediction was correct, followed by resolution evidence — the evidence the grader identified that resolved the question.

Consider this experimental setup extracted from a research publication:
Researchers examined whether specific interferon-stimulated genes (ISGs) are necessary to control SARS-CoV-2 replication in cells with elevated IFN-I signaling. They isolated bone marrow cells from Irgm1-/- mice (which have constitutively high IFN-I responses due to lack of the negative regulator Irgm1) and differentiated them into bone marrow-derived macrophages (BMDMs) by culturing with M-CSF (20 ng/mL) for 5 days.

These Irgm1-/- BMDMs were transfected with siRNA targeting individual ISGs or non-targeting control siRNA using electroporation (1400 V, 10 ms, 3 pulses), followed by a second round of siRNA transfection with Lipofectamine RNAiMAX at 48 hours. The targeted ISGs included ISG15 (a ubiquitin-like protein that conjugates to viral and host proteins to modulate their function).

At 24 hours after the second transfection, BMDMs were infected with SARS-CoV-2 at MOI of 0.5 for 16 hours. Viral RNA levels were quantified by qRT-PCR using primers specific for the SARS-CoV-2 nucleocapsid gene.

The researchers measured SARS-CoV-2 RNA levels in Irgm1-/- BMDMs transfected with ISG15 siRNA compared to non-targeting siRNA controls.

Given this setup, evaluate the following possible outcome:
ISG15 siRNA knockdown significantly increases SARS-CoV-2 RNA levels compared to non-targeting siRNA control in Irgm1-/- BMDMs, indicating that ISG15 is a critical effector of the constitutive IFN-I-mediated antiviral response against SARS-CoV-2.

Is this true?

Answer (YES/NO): YES